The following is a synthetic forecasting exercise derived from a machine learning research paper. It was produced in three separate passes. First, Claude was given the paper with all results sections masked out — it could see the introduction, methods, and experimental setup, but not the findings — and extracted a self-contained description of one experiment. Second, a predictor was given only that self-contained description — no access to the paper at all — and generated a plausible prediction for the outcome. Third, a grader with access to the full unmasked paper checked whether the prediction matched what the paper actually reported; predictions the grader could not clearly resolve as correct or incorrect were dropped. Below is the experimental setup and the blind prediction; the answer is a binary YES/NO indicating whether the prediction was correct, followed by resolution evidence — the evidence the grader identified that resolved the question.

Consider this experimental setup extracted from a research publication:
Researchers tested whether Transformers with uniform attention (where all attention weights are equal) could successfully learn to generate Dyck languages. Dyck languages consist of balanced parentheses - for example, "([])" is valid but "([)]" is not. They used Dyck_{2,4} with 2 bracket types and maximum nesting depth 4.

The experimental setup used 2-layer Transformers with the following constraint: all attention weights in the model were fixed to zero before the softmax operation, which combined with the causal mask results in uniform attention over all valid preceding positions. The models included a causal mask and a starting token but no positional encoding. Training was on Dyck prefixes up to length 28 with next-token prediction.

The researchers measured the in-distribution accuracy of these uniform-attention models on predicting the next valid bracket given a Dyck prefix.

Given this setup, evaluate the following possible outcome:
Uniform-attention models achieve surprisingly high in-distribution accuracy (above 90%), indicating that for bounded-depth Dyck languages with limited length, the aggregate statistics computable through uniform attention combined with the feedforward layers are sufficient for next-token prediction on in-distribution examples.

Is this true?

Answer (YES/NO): YES